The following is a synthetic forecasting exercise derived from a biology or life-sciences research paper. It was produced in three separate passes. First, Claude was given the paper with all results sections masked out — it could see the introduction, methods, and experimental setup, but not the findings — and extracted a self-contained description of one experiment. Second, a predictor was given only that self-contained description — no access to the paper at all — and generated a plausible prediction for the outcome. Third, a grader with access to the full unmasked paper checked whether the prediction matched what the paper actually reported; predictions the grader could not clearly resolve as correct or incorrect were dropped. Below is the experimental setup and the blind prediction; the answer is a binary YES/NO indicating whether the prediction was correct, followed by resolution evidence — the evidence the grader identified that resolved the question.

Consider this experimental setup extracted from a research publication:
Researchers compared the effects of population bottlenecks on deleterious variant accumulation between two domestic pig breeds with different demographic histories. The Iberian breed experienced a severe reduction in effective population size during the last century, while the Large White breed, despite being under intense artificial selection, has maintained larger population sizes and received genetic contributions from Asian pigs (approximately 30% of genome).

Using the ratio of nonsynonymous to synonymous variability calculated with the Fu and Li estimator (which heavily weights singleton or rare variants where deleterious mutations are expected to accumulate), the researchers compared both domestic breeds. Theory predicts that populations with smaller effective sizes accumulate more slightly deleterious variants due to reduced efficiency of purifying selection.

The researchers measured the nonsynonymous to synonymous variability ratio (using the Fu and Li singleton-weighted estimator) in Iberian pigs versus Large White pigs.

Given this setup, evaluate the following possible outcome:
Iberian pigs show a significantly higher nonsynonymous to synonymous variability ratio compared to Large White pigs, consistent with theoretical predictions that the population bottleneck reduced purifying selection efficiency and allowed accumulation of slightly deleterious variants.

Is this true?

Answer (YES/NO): NO